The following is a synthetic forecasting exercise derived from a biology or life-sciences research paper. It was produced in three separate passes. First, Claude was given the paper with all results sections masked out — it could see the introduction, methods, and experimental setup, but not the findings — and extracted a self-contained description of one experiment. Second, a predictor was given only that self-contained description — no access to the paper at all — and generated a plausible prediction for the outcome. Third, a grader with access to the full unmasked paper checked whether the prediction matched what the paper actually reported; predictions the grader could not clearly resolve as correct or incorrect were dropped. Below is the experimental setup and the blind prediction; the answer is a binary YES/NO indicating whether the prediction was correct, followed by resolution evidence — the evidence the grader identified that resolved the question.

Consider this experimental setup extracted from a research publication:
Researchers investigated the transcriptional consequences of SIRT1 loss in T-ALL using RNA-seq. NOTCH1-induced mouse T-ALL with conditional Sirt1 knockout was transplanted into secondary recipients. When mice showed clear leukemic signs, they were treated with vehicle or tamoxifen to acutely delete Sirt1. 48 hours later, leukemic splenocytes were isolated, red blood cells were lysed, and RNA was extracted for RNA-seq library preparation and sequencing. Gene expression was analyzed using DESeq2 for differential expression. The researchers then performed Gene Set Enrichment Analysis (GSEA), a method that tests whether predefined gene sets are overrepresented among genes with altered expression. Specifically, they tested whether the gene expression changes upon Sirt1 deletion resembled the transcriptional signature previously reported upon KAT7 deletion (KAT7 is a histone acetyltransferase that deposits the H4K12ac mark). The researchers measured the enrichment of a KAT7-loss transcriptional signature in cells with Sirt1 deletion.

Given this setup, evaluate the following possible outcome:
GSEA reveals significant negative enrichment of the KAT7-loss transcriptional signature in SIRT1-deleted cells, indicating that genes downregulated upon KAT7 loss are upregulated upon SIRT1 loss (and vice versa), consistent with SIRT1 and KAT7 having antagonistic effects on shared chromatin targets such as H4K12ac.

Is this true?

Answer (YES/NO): NO